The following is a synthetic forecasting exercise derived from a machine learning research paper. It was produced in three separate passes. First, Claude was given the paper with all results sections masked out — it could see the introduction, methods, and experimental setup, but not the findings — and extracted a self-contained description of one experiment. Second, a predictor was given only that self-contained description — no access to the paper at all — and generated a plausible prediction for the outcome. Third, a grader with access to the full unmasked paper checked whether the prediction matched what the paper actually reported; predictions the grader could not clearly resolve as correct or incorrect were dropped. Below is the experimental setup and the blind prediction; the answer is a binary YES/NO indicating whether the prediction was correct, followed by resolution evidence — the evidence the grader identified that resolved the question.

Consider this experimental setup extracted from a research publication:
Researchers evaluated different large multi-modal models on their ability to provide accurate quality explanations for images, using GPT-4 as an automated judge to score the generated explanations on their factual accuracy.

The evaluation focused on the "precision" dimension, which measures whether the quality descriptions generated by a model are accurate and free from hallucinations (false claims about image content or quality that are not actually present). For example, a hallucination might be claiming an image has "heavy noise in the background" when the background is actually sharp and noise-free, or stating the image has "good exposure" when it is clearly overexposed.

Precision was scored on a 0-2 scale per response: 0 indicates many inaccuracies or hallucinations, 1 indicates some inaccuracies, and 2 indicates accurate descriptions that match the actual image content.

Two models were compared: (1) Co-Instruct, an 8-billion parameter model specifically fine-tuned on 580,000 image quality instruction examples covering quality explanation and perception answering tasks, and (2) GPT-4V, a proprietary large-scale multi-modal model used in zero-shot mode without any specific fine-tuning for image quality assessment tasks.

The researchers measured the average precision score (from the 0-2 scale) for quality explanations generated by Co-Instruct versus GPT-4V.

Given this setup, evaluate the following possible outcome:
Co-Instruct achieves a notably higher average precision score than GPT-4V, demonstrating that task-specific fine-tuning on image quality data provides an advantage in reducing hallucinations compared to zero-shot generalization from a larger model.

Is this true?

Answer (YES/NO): NO